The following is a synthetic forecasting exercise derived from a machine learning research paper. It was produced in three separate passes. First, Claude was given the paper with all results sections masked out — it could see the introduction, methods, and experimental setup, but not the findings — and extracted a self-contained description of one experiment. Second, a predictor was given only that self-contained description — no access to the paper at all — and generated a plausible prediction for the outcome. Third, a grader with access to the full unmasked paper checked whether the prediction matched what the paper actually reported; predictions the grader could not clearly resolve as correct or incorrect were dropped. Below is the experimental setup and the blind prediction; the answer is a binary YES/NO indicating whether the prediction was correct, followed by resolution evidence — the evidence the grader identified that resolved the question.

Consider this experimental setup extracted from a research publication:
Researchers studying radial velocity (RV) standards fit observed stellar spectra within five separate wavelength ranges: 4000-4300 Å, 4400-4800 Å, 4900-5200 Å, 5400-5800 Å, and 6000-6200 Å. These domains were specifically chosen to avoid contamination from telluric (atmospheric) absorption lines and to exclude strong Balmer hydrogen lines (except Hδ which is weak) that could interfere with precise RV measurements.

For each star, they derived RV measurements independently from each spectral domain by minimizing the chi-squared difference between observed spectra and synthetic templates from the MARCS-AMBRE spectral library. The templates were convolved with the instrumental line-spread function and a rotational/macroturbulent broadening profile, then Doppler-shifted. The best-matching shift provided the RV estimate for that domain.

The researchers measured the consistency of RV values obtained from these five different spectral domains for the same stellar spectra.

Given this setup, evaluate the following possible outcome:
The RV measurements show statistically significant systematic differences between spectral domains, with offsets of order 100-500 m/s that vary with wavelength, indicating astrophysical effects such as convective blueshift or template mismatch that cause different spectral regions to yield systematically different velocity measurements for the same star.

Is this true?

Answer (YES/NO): NO